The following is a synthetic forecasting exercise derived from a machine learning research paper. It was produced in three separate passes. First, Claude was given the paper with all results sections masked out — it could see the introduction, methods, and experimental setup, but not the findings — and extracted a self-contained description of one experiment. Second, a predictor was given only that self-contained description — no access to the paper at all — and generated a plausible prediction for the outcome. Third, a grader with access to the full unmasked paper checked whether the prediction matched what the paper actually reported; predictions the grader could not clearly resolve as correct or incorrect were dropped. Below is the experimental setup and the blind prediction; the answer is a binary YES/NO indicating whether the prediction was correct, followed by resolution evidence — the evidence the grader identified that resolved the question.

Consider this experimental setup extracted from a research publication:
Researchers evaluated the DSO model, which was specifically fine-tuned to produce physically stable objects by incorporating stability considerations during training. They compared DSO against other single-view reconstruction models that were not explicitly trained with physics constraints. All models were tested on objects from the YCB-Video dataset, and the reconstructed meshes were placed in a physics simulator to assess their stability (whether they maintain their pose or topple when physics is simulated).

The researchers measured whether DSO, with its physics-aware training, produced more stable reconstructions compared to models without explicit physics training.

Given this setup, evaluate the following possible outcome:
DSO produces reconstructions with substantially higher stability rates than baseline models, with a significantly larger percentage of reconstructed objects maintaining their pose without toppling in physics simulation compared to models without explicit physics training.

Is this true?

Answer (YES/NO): NO